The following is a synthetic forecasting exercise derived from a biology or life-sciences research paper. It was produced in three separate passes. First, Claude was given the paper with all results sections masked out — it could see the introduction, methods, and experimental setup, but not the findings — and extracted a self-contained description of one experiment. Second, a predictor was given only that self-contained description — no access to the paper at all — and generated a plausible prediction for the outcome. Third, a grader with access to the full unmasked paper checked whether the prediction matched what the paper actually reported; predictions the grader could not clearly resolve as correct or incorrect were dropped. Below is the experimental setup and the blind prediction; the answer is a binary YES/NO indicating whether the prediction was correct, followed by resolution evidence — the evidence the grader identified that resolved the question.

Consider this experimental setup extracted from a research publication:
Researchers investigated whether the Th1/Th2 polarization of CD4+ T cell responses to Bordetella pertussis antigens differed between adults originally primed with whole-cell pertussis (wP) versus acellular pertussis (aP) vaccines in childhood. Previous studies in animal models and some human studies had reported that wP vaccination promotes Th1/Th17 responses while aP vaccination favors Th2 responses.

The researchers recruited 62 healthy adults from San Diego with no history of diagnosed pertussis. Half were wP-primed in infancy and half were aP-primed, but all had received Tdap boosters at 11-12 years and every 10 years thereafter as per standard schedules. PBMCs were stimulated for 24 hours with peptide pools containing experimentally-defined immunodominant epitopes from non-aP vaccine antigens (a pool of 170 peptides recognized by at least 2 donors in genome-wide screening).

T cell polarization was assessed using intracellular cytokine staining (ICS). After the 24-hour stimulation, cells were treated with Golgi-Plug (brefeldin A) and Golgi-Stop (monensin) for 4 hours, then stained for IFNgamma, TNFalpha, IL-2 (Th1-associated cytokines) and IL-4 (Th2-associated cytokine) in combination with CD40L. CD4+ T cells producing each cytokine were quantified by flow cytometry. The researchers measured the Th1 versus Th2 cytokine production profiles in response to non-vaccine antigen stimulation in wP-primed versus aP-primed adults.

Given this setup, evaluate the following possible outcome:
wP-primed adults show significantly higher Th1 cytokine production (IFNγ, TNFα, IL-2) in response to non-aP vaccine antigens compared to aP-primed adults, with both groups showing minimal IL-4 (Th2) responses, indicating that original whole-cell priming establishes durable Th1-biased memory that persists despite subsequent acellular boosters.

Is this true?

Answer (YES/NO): NO